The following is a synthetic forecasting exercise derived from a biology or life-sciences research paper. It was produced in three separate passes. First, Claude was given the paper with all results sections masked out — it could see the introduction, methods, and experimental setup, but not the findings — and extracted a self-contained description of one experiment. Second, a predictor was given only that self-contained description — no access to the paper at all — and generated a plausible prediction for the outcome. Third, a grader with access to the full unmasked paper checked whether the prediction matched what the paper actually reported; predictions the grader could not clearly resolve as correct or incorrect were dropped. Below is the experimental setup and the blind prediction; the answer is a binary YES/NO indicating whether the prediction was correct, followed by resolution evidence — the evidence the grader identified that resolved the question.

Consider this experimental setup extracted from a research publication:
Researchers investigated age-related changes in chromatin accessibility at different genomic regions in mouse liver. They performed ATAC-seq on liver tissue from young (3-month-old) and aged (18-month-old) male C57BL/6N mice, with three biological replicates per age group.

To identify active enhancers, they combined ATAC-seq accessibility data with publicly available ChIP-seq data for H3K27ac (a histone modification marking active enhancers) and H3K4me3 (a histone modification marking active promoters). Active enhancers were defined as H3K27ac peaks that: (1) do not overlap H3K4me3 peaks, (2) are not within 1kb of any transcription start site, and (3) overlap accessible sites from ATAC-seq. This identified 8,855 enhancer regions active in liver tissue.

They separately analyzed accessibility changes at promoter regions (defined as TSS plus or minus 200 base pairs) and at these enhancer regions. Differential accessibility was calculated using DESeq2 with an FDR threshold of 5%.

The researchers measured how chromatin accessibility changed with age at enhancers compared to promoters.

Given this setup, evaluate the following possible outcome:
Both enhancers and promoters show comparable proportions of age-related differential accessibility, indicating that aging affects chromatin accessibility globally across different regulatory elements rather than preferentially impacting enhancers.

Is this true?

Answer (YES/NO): NO